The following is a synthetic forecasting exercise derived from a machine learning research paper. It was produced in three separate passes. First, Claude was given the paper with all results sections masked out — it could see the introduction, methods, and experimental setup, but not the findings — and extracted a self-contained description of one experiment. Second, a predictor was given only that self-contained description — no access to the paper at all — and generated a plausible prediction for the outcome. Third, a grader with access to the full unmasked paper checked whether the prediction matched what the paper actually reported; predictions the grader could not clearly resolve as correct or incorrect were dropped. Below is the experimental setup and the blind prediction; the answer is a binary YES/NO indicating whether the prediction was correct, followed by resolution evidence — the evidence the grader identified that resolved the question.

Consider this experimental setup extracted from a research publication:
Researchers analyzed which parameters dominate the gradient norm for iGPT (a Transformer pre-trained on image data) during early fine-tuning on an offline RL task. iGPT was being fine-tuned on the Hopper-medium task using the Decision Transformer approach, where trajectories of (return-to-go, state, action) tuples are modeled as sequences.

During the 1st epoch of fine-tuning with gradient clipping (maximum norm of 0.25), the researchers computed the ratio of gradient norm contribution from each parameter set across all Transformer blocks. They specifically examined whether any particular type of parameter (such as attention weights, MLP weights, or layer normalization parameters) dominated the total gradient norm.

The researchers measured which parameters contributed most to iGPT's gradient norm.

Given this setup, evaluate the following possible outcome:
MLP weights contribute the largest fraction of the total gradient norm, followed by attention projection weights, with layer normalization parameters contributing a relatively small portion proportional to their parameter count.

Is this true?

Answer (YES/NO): NO